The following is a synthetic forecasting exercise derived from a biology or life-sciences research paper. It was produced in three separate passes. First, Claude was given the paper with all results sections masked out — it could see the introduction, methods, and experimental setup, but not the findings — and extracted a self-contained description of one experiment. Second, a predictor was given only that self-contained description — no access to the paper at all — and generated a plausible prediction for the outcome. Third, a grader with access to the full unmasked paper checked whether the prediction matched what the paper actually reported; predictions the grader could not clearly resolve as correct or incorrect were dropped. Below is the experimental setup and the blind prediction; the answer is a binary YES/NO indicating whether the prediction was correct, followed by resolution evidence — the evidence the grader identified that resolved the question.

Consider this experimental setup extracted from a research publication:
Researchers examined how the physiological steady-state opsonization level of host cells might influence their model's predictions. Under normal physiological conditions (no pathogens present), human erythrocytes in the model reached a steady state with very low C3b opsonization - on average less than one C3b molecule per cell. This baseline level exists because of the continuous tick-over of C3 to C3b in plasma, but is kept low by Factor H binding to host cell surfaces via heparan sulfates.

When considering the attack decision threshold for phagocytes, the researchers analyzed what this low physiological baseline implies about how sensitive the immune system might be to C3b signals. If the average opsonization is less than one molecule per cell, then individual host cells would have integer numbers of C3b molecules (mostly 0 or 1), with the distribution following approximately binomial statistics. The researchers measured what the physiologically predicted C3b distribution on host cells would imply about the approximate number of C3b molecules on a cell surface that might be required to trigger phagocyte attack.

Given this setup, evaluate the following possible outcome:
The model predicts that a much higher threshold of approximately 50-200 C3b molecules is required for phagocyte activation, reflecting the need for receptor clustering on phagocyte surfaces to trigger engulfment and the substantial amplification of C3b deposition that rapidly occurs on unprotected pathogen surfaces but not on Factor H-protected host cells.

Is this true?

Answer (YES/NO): NO